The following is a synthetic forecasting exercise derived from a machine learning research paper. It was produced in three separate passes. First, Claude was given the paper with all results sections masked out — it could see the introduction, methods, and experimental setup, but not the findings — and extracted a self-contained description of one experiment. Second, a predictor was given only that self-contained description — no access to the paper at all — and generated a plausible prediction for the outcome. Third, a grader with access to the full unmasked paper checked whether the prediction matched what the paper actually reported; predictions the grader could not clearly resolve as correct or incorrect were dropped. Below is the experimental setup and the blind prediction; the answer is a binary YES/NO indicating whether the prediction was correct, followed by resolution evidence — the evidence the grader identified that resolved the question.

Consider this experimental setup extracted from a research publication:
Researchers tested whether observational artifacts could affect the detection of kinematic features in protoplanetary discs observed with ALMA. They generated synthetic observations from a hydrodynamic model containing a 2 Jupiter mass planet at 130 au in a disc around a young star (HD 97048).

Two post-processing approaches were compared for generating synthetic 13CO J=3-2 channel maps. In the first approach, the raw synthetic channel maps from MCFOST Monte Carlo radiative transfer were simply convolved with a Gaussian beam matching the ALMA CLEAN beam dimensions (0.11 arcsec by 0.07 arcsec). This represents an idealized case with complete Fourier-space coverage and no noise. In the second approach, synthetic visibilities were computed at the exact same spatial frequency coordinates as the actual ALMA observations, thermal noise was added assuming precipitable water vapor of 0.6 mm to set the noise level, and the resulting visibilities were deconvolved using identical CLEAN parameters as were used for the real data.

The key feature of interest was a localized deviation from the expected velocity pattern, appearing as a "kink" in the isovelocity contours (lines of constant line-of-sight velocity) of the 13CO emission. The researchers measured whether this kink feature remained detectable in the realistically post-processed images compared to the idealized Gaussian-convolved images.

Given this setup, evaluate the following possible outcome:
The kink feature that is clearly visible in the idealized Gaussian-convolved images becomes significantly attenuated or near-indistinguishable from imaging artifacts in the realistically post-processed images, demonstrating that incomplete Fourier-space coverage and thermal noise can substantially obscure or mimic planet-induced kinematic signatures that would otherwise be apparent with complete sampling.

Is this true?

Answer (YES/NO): NO